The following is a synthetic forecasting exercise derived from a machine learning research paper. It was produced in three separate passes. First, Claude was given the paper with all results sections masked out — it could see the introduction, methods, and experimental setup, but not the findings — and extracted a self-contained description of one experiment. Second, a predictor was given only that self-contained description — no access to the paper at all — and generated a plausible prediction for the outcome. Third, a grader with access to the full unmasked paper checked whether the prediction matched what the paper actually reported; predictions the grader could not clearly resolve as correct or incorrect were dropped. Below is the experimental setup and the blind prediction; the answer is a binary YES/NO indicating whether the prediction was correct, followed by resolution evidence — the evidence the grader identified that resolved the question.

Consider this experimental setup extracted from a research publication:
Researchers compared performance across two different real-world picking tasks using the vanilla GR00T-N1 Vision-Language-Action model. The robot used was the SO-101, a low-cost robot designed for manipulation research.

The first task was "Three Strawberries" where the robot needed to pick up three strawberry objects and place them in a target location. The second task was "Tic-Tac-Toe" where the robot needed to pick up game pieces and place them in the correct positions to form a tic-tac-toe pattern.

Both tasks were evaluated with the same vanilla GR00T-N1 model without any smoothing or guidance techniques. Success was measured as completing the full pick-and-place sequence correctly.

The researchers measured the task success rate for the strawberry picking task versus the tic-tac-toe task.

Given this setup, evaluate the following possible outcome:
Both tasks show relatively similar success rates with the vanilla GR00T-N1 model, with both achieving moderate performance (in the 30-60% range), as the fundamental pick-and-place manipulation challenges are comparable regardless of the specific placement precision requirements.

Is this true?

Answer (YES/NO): YES